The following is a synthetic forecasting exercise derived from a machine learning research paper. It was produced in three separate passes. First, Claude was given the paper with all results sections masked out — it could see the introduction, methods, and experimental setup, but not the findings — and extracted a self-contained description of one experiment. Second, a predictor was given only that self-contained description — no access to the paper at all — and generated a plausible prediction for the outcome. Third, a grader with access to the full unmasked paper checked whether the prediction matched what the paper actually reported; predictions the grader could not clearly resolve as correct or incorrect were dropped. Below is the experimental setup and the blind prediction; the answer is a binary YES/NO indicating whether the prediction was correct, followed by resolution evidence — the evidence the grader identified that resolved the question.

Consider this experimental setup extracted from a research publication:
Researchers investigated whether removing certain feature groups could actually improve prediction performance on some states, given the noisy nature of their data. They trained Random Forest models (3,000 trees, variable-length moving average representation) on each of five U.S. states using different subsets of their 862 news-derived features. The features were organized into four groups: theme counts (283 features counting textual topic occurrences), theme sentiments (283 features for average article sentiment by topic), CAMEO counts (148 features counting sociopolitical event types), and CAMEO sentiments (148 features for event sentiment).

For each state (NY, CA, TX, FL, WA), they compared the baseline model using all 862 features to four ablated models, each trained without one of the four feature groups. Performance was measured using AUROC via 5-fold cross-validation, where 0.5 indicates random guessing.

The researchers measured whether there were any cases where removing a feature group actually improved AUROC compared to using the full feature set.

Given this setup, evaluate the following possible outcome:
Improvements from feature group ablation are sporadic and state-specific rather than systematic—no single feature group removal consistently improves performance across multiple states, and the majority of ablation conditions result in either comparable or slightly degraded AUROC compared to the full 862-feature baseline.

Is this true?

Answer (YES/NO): YES